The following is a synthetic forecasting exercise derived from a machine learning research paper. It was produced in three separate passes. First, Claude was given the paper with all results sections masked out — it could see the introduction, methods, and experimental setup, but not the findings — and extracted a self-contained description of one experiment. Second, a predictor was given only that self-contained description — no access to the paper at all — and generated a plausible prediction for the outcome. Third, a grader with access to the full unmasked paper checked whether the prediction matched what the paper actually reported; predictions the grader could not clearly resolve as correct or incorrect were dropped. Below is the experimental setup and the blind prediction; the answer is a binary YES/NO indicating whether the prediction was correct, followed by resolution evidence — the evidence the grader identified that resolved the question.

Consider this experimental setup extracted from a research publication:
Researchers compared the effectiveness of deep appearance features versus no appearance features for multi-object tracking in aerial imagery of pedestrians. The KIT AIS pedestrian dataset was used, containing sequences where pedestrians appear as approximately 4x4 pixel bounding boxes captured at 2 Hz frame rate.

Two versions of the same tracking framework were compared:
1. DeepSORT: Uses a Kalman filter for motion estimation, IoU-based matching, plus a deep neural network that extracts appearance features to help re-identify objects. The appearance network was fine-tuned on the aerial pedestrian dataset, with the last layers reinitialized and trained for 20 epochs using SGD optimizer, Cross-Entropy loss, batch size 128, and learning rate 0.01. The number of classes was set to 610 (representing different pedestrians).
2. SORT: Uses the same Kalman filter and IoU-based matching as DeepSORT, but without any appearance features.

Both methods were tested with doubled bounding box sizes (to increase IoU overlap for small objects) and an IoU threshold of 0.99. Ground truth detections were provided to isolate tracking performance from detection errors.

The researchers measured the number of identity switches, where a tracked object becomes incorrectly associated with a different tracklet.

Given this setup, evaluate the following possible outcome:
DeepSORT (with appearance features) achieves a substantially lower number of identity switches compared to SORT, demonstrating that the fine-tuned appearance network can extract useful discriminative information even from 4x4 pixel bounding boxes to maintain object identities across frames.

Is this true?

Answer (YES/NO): NO